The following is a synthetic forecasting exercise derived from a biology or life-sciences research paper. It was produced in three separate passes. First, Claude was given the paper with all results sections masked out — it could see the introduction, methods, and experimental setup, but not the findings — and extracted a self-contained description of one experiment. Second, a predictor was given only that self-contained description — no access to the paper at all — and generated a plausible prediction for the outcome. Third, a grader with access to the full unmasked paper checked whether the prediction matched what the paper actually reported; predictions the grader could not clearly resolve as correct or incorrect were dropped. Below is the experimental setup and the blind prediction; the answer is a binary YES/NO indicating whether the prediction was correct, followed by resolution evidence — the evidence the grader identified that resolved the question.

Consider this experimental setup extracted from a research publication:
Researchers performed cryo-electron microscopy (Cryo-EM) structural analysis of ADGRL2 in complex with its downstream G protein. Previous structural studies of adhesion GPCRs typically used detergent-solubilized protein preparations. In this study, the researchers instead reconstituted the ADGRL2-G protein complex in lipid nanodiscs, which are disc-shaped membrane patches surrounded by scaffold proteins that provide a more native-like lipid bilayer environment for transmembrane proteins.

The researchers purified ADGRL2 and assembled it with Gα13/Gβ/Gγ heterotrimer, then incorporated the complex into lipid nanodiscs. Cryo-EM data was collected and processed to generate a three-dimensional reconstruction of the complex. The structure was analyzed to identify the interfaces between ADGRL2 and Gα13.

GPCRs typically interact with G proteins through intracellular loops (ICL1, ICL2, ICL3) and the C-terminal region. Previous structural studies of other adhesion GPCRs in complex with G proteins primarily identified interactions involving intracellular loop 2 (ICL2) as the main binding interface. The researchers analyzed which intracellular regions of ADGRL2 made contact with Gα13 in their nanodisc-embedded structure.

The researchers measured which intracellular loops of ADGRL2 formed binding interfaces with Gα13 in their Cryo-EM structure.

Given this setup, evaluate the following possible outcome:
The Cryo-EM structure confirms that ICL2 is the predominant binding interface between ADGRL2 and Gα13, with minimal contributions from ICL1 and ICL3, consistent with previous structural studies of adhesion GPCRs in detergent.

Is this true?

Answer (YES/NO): NO